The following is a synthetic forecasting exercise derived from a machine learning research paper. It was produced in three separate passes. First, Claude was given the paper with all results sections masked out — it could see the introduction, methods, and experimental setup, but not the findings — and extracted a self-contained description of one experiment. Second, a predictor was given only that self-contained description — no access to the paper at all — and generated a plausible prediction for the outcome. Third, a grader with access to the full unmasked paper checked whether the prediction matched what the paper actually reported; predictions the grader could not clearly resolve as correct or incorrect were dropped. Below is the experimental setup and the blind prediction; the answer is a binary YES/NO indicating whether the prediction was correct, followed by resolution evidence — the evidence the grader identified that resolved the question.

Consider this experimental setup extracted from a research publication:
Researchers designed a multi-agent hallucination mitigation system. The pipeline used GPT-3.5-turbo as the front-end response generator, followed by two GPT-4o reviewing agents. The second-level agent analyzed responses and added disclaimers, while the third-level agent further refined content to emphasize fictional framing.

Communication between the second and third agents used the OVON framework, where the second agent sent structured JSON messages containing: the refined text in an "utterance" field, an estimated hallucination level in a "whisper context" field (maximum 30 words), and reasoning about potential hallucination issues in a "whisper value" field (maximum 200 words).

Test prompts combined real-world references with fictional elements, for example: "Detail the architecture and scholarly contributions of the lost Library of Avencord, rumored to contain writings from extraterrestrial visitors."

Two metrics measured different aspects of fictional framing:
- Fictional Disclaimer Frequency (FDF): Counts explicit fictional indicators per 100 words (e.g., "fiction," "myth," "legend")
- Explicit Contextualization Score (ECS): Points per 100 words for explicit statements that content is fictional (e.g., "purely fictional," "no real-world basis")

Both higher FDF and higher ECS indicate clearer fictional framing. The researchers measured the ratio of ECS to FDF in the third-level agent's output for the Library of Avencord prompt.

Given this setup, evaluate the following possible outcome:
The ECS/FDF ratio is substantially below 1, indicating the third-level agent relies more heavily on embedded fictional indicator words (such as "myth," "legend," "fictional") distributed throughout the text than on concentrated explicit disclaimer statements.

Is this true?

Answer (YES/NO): NO